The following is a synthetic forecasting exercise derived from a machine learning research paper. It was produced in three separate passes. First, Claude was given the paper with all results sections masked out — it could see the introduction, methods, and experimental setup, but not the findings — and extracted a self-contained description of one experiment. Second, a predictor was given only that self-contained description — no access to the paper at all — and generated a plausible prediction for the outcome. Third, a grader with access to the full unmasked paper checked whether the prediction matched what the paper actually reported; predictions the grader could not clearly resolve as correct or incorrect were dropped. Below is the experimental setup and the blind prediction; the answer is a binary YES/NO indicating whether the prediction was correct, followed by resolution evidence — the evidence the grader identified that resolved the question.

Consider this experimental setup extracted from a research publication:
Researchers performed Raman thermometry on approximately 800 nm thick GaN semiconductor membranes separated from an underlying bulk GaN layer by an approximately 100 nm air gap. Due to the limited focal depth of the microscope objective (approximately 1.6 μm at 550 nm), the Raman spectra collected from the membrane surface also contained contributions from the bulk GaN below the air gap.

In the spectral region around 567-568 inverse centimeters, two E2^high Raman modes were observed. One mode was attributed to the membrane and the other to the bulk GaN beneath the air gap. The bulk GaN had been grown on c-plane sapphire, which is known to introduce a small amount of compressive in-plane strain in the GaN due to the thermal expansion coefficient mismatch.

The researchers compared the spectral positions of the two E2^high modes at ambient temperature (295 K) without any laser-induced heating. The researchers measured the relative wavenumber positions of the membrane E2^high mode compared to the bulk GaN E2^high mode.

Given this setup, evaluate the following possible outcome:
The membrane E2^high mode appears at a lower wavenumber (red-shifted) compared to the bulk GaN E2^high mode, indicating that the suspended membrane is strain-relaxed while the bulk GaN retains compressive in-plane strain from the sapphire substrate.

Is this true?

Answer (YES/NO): YES